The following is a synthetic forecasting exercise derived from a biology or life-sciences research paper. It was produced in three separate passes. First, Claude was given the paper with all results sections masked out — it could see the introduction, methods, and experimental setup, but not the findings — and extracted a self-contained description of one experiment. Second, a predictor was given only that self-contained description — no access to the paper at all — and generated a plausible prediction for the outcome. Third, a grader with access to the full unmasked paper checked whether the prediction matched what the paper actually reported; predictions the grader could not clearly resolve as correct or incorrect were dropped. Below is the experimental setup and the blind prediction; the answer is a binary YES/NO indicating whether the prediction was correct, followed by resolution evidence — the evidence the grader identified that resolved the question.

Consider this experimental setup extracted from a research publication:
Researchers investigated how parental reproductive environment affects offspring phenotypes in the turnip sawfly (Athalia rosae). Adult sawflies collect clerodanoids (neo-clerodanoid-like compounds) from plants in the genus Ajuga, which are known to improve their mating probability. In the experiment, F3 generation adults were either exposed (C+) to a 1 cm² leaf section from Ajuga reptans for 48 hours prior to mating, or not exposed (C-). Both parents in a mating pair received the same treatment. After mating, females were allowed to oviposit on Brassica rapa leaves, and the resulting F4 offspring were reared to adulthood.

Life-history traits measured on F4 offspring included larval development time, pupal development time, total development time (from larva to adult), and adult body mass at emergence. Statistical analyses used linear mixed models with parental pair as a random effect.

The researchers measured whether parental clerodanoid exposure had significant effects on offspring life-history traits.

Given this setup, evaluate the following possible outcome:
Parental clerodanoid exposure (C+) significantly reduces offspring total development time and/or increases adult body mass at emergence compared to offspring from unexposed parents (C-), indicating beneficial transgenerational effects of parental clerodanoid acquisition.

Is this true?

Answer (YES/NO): NO